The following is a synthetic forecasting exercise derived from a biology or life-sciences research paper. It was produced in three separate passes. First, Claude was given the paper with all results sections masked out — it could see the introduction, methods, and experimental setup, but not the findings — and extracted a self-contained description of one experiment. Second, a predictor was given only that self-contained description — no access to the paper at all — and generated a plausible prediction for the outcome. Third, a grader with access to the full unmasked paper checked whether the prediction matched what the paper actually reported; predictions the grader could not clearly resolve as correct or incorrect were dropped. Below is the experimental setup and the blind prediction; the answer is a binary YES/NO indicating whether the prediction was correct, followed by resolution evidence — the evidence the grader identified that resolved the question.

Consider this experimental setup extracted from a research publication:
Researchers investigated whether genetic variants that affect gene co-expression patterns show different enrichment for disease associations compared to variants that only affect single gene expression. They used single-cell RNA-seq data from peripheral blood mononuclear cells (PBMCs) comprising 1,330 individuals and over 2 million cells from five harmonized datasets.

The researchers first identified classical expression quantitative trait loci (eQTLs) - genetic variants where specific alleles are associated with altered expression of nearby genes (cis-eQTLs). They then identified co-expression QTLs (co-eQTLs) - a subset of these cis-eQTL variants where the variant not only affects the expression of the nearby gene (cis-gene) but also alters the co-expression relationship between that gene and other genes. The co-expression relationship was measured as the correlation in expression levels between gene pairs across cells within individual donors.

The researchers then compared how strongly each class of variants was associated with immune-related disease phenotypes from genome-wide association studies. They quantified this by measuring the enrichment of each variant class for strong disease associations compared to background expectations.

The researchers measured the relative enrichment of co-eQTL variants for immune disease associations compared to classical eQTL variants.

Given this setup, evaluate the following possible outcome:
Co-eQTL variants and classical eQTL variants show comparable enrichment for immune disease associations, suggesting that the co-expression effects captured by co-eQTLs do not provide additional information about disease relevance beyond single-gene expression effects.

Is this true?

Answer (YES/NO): NO